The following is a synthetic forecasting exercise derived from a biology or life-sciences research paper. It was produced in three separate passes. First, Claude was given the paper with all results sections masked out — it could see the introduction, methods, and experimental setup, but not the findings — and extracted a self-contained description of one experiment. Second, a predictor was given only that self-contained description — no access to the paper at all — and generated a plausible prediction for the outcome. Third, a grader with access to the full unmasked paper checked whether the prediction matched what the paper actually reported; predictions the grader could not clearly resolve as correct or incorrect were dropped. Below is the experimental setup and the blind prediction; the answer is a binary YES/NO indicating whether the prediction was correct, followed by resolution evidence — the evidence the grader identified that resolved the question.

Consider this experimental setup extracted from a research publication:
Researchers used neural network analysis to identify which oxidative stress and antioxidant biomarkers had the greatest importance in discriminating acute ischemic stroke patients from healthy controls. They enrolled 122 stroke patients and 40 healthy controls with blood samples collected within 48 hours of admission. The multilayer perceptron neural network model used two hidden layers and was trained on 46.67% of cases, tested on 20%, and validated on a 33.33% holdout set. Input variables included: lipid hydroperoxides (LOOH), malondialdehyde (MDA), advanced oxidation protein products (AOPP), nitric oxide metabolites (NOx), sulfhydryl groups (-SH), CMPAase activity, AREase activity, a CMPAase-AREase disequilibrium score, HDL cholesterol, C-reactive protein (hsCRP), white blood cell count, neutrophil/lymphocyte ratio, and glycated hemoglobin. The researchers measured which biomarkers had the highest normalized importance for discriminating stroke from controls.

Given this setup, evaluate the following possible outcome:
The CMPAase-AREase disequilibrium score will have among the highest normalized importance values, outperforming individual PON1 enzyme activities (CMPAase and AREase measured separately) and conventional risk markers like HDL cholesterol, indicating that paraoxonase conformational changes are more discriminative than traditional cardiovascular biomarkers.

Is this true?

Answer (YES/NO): YES